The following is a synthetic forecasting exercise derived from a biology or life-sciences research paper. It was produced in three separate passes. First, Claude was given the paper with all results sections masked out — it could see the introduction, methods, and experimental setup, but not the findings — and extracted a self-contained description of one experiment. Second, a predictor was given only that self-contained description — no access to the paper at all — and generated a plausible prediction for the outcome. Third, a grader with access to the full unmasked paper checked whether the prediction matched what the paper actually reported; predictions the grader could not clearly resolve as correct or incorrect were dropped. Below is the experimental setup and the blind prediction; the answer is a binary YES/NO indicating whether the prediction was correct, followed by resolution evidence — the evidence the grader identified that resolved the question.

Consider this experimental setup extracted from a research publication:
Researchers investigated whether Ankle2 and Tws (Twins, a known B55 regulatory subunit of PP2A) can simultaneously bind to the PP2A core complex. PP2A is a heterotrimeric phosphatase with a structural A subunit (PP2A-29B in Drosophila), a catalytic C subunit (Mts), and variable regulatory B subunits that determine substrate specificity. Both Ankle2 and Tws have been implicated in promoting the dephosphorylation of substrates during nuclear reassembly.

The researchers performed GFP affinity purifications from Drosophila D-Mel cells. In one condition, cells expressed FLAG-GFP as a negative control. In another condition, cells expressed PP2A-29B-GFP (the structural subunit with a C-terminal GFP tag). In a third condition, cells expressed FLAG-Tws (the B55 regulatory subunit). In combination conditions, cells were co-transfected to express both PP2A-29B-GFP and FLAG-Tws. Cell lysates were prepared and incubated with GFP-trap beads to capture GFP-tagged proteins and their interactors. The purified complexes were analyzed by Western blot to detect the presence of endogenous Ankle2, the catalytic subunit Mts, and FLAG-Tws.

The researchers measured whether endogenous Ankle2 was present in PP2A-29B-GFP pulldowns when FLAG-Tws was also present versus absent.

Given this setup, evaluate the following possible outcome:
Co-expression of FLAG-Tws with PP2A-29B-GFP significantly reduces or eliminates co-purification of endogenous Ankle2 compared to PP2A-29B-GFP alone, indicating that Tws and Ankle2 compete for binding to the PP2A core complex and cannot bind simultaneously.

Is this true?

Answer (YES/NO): YES